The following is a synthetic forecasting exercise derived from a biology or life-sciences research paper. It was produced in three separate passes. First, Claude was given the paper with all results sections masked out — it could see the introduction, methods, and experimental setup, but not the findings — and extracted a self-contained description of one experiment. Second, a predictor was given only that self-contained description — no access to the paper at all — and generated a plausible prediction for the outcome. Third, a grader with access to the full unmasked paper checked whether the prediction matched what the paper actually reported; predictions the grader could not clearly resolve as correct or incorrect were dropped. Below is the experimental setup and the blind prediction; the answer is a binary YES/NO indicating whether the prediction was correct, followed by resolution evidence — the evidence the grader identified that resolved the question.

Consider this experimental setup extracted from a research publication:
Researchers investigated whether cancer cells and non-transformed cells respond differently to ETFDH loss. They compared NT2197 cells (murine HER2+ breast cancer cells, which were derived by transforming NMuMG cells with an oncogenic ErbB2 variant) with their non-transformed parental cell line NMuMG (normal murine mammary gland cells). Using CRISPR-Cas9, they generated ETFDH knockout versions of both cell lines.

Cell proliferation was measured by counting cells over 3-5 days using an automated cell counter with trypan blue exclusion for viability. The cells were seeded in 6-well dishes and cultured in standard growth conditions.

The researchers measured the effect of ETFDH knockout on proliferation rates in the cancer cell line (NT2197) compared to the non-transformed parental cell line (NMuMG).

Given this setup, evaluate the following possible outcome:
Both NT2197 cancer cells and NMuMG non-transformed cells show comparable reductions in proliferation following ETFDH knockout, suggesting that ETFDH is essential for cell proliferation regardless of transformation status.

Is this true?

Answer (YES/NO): NO